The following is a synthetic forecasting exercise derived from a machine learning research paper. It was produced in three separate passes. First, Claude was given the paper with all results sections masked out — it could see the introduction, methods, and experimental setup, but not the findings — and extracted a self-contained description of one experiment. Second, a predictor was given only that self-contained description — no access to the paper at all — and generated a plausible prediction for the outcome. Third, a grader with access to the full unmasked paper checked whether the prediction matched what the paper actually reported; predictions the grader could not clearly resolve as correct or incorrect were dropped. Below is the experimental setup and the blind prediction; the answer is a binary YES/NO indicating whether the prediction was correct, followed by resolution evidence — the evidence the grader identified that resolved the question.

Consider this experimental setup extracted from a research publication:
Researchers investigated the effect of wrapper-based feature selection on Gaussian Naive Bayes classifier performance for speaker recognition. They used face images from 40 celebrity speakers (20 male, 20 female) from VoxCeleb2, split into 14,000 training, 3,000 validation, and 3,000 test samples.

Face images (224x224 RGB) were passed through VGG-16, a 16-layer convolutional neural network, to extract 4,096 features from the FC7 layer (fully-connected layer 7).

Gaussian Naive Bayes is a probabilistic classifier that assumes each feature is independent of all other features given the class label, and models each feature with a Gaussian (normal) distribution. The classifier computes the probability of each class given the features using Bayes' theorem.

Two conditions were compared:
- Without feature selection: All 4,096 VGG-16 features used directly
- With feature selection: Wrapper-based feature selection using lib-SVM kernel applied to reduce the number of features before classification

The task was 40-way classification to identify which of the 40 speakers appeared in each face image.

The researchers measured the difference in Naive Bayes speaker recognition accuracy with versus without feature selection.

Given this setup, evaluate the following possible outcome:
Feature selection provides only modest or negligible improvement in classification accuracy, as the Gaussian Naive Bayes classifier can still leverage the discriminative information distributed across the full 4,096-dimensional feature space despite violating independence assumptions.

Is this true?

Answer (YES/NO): NO